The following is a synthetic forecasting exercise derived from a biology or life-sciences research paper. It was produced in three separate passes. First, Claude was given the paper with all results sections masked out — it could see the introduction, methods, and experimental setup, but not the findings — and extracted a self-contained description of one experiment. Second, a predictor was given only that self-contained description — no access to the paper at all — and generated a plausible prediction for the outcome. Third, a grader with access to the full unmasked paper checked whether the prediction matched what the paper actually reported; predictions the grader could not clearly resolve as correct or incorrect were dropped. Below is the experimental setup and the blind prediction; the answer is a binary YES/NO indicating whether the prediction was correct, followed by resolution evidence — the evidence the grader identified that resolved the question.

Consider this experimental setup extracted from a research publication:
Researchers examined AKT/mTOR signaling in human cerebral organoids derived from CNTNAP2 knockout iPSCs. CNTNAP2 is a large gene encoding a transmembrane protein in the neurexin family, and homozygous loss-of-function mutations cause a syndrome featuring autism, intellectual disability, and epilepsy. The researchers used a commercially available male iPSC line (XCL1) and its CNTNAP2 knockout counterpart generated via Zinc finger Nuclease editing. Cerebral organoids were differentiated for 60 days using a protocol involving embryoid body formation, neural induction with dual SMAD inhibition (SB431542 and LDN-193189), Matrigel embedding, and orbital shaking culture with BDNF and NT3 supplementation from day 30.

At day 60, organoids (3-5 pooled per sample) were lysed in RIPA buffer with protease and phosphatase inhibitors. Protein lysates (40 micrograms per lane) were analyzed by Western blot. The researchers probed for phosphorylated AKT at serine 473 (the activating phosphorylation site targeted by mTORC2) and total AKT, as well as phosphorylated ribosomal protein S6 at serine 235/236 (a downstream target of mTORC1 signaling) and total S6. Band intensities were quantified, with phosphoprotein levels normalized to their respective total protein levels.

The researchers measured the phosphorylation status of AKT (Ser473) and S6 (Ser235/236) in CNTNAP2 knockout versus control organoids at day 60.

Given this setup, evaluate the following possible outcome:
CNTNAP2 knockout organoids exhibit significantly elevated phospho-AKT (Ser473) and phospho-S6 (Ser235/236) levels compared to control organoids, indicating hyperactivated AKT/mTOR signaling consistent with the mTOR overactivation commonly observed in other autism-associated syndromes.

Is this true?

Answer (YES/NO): YES